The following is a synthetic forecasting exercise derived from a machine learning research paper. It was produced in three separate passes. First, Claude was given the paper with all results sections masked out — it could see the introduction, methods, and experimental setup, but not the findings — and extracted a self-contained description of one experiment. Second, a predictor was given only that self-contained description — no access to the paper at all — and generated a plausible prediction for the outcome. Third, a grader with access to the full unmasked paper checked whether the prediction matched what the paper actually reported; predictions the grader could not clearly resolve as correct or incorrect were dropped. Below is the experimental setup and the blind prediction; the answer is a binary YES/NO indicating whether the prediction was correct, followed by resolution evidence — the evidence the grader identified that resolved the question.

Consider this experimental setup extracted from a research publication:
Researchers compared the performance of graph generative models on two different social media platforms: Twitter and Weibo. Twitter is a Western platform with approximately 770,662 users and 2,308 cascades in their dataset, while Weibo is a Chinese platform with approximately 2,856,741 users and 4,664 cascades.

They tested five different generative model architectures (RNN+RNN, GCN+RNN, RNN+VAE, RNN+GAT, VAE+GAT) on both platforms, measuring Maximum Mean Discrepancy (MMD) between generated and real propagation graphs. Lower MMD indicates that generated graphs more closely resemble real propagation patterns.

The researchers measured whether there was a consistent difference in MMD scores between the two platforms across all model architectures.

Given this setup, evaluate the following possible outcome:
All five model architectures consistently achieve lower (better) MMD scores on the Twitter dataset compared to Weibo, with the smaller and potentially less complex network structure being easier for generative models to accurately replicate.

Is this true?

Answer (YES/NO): YES